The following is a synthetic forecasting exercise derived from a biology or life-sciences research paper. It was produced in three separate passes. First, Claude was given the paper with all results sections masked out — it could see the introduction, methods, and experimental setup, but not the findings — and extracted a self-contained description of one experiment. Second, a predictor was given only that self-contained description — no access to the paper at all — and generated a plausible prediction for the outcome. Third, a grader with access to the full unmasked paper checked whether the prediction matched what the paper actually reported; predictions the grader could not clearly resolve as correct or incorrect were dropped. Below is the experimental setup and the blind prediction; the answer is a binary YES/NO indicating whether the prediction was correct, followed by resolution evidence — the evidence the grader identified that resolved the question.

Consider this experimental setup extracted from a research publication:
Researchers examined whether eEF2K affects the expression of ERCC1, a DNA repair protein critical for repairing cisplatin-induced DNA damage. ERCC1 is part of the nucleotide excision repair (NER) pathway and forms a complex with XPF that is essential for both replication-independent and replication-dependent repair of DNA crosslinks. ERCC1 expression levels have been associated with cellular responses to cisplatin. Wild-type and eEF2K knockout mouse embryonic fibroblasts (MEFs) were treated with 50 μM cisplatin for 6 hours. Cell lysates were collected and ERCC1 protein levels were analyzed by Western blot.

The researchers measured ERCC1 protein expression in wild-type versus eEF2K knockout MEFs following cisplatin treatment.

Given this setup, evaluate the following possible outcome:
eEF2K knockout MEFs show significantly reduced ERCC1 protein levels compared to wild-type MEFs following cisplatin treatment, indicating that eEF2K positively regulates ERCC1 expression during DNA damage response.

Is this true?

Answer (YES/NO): YES